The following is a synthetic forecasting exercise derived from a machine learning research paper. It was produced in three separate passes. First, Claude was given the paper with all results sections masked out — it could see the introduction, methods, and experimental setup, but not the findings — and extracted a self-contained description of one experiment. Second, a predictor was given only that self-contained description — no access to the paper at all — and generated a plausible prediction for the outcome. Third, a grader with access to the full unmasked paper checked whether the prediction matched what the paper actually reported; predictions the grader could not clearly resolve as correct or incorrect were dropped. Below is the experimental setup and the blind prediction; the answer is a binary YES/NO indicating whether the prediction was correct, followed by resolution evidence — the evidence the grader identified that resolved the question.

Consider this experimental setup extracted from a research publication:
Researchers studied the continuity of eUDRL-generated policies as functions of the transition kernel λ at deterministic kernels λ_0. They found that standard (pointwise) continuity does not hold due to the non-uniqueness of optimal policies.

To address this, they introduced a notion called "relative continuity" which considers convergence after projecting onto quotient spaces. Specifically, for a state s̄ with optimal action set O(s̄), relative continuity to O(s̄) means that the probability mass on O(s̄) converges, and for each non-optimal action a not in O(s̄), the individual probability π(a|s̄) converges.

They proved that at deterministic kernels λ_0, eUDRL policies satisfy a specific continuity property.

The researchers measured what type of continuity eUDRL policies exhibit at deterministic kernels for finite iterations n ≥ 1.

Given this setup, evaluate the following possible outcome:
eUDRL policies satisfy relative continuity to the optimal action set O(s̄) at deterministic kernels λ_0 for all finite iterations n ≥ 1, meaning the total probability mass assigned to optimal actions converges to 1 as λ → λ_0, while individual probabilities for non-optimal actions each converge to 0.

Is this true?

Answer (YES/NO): YES